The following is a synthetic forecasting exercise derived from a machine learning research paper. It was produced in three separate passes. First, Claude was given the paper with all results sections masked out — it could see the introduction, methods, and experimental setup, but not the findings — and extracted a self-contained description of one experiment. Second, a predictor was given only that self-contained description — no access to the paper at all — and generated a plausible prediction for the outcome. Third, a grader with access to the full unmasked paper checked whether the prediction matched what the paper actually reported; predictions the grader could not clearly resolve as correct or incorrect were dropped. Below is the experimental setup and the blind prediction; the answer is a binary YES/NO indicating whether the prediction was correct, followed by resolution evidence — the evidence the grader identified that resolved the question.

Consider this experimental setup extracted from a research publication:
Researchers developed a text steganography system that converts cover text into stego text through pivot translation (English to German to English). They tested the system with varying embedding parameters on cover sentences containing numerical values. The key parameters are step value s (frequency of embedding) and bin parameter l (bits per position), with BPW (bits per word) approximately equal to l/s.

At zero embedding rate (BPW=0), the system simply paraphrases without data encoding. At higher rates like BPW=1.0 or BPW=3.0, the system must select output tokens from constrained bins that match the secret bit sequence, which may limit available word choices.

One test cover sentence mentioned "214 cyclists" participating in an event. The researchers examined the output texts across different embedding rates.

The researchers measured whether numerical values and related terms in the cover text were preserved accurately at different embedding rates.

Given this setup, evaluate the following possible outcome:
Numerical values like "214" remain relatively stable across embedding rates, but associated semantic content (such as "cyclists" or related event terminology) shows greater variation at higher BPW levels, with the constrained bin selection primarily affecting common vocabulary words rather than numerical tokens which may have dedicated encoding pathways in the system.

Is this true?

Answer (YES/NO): NO